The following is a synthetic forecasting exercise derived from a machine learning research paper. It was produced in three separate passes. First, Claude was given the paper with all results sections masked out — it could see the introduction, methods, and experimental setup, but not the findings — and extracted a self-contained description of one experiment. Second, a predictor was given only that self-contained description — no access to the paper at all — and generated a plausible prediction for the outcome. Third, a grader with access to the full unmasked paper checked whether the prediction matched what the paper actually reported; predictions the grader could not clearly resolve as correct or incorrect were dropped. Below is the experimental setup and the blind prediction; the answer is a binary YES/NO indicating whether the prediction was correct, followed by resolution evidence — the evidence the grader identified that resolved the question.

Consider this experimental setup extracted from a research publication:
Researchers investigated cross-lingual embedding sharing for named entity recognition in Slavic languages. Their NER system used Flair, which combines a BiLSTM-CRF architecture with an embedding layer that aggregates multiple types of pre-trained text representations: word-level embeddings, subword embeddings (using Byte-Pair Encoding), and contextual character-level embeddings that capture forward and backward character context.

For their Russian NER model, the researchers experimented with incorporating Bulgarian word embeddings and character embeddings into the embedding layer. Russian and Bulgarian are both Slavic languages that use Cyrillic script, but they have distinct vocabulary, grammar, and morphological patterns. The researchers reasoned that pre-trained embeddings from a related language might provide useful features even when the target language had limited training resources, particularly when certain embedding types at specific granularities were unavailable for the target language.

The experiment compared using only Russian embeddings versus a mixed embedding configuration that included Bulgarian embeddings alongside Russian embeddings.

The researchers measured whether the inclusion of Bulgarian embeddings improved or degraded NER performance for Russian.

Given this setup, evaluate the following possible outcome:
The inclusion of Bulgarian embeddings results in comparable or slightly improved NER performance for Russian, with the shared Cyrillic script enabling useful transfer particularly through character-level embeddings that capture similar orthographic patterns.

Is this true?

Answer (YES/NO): YES